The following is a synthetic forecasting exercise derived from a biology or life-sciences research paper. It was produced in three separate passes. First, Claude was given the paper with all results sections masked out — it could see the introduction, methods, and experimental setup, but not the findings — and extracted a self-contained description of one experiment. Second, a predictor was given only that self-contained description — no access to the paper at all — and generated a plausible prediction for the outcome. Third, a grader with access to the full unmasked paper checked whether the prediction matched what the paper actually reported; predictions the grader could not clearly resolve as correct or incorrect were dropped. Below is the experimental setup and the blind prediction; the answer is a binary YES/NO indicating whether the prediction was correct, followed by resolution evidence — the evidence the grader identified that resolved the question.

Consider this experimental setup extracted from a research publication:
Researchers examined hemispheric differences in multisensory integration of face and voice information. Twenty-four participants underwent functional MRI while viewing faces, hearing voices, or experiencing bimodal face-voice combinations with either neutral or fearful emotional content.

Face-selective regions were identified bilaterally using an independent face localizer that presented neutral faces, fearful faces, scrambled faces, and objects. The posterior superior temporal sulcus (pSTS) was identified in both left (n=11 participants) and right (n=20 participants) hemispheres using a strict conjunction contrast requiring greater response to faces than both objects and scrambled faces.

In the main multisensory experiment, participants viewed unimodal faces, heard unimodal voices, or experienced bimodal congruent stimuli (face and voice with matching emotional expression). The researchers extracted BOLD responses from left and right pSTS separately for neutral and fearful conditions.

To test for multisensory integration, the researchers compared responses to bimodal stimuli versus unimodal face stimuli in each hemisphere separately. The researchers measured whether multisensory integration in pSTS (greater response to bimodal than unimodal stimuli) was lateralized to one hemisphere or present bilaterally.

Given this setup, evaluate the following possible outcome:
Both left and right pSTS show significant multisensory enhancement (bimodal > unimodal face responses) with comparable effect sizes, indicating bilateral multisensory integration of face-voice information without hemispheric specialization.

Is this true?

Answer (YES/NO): NO